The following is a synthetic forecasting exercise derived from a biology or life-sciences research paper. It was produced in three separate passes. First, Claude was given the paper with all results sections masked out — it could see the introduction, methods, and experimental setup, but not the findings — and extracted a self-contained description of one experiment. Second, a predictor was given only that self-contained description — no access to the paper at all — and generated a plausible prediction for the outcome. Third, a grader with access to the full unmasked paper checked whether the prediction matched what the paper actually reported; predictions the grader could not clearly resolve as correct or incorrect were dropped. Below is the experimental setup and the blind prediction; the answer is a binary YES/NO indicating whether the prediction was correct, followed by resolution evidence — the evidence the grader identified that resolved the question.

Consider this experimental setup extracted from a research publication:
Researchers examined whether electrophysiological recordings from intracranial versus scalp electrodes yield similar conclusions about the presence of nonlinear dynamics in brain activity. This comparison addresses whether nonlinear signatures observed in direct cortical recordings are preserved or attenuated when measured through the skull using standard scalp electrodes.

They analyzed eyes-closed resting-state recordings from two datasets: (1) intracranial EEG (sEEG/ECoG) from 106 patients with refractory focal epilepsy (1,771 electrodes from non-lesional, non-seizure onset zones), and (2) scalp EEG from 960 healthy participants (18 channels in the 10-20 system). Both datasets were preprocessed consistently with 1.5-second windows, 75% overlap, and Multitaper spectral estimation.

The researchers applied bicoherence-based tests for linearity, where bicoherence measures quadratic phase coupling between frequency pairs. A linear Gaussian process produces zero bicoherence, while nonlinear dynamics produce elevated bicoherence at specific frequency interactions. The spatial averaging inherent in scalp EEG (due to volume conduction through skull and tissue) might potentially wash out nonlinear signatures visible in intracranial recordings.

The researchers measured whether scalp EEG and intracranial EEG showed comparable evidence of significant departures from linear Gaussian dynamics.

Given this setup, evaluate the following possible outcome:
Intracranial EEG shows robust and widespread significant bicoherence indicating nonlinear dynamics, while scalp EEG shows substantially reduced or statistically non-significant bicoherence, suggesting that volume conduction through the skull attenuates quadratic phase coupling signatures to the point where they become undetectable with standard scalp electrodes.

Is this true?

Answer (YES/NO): NO